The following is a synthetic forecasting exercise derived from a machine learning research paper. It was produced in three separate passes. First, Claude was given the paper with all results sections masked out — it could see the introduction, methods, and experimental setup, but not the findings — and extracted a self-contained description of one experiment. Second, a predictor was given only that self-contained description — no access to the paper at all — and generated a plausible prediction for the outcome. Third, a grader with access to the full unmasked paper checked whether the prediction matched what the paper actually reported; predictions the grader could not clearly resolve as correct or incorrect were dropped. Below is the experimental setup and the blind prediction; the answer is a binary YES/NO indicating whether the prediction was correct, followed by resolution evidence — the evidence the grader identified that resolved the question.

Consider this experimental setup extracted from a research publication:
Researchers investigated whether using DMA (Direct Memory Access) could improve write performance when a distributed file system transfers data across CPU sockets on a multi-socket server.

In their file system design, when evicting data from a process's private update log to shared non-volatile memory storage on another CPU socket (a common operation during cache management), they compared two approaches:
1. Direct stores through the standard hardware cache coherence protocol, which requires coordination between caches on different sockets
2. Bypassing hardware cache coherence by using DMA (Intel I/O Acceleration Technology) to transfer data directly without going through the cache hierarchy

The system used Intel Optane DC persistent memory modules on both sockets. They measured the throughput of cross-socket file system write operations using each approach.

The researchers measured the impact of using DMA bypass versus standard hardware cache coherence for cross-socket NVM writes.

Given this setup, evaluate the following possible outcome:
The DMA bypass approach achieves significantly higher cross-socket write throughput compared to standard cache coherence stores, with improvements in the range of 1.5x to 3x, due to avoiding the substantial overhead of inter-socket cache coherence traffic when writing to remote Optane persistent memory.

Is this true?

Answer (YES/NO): NO